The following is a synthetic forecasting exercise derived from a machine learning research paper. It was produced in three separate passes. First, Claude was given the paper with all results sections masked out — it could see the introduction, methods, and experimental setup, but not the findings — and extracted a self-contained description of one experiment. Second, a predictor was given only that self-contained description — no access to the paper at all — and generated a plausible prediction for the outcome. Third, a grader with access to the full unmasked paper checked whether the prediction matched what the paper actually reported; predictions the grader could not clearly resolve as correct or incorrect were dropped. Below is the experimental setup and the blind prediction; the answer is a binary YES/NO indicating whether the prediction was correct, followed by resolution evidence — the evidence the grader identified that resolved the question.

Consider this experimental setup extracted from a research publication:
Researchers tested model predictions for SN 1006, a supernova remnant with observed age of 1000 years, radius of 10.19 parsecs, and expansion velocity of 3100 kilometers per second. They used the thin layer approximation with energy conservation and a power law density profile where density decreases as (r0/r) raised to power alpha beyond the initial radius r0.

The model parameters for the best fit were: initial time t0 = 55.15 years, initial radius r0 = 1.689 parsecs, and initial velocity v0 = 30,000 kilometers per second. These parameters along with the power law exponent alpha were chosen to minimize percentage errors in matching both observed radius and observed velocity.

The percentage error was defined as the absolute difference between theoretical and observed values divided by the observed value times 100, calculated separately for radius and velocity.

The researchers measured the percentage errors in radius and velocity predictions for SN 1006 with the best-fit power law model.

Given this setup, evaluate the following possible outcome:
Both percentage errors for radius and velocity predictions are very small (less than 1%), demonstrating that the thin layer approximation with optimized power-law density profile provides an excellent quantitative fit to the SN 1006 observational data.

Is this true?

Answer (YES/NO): NO